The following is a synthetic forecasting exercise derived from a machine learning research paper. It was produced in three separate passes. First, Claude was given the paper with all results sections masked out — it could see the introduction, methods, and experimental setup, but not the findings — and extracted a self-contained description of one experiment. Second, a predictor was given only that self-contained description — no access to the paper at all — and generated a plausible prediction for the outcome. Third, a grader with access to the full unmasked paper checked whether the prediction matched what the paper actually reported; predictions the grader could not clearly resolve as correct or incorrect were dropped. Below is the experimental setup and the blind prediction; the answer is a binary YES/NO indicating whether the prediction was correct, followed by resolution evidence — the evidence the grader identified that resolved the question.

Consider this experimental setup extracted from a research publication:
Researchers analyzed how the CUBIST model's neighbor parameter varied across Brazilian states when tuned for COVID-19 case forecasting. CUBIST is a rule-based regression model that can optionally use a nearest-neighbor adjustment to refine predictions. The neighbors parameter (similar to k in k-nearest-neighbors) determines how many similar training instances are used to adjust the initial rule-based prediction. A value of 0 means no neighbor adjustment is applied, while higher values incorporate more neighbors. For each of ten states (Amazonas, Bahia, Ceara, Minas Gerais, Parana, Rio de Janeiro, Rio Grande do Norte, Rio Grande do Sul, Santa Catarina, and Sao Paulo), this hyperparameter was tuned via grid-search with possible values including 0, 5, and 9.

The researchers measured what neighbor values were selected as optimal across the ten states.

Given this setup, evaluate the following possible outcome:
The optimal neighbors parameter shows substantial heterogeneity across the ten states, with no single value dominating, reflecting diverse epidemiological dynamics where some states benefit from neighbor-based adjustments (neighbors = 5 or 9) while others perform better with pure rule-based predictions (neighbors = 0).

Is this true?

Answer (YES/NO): NO